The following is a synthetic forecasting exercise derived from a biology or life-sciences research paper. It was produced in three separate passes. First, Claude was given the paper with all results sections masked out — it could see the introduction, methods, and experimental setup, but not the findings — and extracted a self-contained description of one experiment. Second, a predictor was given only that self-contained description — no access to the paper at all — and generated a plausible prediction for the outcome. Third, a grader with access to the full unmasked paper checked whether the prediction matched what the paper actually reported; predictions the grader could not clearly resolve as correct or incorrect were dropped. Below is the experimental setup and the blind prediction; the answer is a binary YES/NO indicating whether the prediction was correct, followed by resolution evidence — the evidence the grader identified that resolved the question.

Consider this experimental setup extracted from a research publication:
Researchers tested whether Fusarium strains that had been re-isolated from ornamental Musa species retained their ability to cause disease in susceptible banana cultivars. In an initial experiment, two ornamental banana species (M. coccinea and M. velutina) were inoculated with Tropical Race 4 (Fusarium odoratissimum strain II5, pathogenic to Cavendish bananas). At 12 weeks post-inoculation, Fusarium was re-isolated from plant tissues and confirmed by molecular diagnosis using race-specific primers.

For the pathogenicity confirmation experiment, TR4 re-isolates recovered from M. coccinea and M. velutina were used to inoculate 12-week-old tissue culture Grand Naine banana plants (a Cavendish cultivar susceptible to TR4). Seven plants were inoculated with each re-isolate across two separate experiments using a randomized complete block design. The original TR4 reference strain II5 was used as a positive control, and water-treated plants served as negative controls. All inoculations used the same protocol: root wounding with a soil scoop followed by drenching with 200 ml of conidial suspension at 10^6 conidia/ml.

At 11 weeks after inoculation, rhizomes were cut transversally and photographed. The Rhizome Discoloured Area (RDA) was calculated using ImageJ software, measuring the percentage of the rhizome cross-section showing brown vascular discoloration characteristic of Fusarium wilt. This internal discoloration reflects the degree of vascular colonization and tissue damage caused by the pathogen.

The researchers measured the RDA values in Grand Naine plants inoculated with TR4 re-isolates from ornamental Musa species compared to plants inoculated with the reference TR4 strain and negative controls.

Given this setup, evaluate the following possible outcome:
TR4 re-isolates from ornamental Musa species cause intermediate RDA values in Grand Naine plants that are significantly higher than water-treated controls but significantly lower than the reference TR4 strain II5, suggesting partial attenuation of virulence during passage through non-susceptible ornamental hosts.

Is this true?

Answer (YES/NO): NO